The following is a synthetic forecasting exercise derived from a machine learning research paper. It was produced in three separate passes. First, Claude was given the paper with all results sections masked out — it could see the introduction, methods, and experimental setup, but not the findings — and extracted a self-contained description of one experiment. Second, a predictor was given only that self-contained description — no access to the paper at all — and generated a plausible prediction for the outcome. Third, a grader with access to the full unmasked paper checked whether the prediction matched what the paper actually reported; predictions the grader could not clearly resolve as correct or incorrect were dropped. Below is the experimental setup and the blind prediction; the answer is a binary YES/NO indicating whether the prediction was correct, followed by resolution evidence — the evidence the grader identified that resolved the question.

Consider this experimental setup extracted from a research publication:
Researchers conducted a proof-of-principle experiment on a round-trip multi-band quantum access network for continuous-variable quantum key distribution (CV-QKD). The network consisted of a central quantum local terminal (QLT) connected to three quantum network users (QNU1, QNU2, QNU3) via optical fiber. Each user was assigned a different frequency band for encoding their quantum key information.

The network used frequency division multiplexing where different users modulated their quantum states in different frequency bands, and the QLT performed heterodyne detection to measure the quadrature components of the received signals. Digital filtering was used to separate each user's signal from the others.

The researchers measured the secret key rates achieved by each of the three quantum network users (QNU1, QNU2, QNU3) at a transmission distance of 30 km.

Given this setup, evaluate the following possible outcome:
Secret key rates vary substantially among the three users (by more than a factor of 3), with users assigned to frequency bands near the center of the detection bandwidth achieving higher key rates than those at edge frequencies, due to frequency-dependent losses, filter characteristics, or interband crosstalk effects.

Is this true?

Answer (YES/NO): NO